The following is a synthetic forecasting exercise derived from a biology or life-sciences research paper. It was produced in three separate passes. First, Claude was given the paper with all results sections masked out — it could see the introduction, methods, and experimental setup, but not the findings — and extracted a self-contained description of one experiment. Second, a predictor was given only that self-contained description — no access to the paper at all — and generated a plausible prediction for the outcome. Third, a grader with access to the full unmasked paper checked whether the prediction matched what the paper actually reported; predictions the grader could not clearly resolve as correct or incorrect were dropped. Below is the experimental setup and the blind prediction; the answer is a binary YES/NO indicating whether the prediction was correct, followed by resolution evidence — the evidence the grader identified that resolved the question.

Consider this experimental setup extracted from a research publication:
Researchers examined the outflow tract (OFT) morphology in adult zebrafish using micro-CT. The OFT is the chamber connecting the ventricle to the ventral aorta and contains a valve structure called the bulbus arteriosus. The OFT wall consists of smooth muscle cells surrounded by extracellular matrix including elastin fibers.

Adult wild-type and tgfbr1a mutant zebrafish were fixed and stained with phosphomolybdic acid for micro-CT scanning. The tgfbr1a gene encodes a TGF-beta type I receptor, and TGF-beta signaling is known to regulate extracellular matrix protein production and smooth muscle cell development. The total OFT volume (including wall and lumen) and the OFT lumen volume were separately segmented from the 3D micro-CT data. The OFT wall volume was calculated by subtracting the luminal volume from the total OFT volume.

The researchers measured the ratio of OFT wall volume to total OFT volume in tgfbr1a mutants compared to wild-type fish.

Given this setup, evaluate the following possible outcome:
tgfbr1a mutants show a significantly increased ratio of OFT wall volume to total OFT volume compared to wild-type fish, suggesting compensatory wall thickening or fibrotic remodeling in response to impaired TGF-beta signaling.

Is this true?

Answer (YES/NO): NO